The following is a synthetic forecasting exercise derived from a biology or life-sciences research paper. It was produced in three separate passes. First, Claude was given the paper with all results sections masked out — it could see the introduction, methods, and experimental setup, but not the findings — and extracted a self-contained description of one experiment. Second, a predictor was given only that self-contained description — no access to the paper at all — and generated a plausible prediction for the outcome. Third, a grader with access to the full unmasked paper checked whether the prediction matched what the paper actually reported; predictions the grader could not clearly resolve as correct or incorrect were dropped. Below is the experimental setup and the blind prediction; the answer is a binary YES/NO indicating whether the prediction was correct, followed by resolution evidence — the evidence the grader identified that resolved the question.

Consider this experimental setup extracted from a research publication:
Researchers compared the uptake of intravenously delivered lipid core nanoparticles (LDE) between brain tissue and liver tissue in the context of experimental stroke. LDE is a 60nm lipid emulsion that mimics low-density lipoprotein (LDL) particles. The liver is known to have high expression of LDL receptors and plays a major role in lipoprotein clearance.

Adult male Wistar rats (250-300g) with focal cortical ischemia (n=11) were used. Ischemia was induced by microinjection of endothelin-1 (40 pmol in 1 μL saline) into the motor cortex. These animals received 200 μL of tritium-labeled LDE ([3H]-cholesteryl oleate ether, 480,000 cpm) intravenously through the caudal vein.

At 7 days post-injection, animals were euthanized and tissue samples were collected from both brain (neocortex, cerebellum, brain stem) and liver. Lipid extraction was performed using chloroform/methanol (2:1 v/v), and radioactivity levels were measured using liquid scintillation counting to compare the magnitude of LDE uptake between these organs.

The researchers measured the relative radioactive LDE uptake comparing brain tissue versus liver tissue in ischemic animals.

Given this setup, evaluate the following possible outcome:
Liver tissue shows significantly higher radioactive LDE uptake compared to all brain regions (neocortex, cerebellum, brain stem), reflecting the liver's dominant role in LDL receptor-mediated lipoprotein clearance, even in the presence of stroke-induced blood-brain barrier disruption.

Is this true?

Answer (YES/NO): YES